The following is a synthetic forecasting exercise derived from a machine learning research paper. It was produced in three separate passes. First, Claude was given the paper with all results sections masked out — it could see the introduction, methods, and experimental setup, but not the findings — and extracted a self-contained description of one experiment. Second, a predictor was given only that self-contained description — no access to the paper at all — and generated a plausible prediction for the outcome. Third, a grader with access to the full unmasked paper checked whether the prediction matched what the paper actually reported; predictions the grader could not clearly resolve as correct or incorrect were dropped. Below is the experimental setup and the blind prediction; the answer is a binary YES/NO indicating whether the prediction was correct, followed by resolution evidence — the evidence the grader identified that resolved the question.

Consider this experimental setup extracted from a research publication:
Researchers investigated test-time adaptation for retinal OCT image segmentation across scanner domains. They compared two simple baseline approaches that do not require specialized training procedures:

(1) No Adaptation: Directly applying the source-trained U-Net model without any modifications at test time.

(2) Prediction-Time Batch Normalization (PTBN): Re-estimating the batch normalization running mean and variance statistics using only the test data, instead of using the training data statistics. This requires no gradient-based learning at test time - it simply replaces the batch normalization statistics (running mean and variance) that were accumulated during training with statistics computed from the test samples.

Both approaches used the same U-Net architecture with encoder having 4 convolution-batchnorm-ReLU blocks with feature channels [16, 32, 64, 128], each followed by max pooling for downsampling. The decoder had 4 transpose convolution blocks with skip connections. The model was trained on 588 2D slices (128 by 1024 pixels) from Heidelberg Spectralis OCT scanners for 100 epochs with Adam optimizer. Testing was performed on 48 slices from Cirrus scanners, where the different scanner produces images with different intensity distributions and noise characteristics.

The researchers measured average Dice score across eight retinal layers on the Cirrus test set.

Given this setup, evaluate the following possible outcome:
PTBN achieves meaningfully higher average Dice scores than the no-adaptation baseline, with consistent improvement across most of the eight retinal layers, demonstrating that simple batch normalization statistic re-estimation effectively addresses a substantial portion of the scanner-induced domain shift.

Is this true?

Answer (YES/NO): YES